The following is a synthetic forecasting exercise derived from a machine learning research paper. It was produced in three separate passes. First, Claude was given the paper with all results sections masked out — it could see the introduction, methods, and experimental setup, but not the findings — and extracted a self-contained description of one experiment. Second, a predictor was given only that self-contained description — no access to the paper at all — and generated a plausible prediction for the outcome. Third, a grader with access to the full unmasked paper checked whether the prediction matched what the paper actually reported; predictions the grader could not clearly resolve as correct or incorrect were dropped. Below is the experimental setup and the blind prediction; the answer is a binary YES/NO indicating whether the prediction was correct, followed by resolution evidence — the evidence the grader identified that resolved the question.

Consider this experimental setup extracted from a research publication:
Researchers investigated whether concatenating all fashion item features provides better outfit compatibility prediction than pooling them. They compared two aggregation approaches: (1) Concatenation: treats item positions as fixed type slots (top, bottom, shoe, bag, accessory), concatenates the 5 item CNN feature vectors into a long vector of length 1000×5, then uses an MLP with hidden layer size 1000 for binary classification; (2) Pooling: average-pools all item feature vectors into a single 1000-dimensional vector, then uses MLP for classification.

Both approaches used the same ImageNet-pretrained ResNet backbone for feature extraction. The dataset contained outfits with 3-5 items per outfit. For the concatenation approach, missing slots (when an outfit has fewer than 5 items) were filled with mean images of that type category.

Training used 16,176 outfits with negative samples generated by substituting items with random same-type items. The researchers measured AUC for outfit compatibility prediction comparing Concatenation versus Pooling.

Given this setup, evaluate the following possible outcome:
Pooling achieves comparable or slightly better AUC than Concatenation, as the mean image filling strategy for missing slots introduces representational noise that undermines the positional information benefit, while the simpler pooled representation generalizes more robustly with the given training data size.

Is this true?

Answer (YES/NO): NO